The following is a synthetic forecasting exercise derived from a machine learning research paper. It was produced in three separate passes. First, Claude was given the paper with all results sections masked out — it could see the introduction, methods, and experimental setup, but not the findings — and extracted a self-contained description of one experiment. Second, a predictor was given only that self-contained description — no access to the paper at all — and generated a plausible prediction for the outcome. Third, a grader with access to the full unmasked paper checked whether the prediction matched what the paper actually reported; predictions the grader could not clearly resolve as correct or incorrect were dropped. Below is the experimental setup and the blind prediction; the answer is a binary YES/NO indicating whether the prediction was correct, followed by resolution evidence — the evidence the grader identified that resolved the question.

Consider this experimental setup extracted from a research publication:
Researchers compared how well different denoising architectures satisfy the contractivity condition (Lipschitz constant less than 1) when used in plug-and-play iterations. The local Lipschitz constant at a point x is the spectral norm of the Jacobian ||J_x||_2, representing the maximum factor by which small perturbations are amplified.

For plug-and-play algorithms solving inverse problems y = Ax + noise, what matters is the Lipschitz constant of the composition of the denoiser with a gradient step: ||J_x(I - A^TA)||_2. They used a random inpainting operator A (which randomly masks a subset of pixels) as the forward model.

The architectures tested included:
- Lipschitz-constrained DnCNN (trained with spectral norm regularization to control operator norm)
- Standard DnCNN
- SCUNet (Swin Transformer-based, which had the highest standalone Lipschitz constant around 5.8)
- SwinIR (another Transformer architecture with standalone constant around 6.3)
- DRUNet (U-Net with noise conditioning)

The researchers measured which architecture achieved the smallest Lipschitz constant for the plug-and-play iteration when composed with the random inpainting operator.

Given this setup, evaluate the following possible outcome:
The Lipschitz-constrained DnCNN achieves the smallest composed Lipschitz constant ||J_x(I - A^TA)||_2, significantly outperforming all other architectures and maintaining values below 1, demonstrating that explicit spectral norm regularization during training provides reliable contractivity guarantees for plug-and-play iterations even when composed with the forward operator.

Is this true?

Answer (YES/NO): NO